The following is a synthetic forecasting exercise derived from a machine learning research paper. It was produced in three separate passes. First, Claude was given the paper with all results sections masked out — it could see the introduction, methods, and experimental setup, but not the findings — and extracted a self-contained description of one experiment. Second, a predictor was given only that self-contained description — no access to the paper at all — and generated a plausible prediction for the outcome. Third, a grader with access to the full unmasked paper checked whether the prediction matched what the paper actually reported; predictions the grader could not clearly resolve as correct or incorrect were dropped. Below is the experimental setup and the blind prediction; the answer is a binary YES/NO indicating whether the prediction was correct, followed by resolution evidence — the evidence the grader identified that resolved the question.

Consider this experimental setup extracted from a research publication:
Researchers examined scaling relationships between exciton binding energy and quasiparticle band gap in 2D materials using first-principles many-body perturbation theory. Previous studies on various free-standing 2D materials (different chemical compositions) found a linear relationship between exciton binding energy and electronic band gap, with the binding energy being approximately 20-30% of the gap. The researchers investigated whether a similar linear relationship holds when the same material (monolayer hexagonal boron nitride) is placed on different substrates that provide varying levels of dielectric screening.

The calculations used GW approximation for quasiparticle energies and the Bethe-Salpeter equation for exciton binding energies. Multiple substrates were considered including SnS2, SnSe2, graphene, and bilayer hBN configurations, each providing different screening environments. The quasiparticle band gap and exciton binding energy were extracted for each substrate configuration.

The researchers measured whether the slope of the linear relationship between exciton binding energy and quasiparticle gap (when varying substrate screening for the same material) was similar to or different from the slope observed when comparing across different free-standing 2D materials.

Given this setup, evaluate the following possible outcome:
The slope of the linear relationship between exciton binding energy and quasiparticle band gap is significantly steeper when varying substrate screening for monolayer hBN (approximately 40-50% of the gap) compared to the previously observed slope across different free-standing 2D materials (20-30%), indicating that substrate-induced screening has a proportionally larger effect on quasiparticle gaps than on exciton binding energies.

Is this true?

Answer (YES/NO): NO